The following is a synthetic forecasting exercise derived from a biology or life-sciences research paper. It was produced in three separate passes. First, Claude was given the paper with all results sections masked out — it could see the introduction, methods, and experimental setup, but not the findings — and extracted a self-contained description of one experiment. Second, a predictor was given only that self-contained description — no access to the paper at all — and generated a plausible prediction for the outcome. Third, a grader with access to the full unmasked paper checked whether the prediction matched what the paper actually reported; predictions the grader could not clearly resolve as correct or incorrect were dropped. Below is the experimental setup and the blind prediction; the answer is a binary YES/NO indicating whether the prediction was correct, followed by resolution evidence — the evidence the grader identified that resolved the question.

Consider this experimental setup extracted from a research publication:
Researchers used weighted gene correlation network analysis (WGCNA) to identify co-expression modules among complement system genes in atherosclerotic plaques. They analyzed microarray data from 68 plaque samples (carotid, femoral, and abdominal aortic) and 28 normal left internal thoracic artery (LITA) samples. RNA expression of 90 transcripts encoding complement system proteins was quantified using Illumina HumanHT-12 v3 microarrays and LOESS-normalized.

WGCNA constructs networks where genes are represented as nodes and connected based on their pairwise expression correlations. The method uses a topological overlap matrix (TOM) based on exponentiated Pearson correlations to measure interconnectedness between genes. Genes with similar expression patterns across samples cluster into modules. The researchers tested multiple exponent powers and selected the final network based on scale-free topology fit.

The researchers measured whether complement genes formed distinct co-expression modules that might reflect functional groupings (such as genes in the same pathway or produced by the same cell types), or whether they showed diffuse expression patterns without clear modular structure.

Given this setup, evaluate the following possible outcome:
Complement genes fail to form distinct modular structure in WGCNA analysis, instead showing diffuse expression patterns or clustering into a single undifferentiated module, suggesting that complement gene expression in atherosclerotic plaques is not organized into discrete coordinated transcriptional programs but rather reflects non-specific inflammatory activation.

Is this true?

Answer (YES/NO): YES